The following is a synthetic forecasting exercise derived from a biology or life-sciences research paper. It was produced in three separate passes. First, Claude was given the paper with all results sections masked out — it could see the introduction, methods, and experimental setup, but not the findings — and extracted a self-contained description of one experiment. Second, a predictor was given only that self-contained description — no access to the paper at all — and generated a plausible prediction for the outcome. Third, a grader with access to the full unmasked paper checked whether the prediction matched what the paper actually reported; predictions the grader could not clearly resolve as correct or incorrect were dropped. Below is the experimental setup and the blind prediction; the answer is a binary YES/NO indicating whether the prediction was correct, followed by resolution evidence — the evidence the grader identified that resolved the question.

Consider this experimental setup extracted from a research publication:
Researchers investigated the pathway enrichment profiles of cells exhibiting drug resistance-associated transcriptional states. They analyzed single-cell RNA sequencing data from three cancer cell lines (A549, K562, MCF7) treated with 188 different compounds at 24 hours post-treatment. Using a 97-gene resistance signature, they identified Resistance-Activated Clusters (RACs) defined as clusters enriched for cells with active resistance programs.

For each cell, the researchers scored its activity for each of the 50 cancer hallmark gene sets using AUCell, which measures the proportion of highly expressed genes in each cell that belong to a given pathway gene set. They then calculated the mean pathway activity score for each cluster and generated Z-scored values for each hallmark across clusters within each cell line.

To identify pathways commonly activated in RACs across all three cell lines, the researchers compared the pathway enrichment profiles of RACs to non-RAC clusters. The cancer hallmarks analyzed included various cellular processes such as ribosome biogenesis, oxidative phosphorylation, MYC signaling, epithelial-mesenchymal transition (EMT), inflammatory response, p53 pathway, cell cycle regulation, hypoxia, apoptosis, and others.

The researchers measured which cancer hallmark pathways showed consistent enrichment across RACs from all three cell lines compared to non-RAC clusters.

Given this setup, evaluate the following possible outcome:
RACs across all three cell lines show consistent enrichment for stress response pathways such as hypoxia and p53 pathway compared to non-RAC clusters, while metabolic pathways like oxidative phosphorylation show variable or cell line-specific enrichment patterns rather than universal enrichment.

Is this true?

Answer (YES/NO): NO